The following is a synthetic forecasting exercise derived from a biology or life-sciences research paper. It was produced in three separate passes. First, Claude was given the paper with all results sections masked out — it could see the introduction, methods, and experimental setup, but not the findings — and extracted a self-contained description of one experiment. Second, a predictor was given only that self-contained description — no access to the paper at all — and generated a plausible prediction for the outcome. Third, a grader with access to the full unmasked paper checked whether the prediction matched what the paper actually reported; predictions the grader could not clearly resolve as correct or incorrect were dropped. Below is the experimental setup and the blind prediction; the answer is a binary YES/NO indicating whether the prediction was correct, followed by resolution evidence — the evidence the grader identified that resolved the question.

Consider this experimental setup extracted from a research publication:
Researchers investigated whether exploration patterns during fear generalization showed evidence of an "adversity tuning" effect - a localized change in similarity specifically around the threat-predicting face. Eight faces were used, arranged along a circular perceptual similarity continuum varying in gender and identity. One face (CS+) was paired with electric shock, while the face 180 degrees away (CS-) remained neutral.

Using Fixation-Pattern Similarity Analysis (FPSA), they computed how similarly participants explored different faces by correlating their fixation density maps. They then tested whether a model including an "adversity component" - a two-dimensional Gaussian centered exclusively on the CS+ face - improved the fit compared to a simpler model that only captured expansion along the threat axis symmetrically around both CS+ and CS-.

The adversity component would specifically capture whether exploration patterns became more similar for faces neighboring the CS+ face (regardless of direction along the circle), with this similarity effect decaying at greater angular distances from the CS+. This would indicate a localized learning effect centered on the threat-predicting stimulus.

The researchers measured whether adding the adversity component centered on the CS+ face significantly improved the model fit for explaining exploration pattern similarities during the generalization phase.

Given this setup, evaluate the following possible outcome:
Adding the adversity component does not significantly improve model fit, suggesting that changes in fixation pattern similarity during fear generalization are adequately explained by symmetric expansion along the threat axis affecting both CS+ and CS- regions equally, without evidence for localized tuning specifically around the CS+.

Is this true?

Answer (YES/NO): YES